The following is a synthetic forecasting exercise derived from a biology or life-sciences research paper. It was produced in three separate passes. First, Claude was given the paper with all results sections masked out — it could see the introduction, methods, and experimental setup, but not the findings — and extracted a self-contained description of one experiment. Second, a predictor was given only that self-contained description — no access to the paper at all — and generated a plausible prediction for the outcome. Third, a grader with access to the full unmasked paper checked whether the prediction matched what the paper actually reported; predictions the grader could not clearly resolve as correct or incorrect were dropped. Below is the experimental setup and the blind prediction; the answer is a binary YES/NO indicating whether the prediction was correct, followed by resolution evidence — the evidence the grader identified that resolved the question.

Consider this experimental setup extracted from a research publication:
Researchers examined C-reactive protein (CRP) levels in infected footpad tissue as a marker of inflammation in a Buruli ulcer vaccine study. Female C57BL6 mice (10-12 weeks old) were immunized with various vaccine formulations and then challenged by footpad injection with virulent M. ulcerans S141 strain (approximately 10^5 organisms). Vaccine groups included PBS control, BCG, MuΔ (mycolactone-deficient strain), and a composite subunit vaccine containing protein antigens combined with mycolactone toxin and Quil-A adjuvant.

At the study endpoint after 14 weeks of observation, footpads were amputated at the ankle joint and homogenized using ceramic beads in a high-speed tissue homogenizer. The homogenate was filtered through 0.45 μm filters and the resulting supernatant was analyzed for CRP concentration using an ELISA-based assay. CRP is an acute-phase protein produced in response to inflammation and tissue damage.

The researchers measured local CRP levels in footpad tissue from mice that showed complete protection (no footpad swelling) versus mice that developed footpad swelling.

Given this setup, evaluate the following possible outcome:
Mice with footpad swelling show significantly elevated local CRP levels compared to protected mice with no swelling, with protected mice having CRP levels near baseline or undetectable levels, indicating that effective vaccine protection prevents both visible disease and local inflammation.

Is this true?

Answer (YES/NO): YES